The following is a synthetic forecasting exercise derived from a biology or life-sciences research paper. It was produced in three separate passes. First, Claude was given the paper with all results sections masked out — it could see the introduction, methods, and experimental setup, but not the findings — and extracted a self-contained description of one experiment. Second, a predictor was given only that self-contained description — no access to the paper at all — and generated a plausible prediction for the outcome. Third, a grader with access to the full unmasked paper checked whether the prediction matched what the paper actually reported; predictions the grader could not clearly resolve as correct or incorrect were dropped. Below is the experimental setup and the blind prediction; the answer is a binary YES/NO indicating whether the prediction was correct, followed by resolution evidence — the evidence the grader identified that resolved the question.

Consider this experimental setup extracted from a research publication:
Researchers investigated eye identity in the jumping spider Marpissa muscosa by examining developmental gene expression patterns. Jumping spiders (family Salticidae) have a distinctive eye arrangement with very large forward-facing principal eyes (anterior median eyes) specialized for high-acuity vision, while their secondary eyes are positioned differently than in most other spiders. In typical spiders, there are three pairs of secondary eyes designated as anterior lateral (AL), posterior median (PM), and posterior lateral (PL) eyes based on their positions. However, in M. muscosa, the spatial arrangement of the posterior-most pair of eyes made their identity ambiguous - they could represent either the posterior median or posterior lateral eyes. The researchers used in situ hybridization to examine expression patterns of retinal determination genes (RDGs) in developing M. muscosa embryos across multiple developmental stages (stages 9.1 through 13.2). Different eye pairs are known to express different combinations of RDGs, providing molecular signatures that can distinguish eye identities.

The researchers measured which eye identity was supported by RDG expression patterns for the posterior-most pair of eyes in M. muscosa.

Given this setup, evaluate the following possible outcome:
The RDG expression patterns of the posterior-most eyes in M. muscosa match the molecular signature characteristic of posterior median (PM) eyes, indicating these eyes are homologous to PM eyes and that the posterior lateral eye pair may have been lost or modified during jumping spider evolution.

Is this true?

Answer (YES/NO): YES